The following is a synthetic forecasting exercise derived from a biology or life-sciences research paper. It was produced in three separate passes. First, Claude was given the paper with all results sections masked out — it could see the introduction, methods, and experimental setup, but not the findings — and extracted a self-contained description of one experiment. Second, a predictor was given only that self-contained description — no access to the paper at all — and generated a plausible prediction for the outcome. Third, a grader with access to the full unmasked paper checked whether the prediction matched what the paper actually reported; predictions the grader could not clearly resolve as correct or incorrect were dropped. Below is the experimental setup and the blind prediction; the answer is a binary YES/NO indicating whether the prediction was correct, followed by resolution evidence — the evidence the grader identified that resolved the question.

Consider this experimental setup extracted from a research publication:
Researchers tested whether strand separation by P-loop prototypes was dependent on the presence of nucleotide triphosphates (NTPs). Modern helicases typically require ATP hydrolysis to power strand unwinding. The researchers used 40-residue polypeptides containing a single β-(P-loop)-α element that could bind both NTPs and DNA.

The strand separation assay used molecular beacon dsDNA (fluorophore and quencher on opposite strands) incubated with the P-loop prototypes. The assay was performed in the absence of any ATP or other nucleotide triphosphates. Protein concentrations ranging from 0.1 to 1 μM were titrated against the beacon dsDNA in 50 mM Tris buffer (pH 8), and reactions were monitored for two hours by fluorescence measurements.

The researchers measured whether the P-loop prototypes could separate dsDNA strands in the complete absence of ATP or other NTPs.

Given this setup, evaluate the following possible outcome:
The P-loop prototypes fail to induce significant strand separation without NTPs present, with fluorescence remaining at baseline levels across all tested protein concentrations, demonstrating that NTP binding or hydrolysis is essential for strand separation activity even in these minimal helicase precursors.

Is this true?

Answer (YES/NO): NO